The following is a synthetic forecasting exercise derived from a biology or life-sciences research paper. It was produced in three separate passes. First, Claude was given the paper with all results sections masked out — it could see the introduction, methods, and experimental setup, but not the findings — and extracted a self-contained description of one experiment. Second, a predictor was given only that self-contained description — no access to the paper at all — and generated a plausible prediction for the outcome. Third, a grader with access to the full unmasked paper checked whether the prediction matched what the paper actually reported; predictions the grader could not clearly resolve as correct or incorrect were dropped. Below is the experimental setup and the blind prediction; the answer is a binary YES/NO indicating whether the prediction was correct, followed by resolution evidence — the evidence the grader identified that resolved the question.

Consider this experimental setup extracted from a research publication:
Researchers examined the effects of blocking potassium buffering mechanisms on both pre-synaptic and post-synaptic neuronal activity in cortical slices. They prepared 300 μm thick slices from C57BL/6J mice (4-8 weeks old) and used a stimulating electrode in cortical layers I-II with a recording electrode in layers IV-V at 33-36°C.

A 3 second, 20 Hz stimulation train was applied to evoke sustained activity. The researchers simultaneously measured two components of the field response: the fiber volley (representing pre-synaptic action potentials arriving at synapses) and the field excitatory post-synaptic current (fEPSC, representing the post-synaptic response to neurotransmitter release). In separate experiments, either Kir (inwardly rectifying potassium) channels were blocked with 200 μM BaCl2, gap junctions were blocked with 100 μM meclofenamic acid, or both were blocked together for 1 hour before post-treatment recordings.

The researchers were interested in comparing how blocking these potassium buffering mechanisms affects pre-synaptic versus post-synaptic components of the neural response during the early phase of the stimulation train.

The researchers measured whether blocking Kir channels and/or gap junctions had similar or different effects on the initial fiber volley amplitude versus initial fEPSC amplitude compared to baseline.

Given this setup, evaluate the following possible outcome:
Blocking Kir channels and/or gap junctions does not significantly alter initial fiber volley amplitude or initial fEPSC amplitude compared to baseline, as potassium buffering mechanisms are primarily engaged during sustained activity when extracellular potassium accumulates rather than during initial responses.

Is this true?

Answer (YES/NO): NO